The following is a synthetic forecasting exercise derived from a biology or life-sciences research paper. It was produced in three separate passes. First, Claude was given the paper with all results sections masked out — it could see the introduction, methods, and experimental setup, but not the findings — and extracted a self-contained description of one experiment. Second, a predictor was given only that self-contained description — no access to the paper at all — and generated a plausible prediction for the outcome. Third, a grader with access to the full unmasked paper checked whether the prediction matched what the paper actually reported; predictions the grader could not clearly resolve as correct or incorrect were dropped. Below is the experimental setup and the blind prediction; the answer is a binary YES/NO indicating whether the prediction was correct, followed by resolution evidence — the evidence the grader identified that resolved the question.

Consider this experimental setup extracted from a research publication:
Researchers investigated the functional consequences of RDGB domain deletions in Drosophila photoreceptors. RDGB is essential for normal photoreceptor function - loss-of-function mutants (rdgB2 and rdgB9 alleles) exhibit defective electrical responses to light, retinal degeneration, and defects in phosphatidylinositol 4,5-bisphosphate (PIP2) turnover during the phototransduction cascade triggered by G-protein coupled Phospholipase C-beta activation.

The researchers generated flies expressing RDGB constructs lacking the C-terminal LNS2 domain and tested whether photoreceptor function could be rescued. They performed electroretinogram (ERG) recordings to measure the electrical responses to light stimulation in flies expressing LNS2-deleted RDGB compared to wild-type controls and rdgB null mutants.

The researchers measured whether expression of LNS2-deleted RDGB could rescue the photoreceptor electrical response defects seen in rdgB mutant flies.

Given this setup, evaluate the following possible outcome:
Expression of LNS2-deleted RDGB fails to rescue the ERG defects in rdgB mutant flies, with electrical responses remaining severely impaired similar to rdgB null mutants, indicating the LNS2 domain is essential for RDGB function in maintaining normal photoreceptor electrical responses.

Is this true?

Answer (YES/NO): YES